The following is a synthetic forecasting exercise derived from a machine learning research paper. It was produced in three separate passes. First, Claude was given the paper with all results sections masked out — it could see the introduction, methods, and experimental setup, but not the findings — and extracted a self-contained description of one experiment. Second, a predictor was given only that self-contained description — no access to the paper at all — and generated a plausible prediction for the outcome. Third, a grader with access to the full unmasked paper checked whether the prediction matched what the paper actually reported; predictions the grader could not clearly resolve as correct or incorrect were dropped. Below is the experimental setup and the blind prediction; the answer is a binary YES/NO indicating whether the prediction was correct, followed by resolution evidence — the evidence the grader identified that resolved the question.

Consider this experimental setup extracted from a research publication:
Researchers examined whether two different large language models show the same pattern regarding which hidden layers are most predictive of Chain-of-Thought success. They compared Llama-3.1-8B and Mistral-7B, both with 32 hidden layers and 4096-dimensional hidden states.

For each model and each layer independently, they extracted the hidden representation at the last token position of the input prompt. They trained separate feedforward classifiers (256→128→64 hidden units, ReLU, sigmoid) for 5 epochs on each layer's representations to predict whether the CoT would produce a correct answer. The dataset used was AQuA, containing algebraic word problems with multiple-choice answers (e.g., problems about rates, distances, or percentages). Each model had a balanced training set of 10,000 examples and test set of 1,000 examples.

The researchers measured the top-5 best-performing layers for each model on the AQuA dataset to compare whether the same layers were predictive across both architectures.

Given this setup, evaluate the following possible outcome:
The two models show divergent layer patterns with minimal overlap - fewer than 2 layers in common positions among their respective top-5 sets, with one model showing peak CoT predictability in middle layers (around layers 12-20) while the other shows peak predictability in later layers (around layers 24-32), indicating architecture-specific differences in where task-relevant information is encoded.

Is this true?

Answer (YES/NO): NO